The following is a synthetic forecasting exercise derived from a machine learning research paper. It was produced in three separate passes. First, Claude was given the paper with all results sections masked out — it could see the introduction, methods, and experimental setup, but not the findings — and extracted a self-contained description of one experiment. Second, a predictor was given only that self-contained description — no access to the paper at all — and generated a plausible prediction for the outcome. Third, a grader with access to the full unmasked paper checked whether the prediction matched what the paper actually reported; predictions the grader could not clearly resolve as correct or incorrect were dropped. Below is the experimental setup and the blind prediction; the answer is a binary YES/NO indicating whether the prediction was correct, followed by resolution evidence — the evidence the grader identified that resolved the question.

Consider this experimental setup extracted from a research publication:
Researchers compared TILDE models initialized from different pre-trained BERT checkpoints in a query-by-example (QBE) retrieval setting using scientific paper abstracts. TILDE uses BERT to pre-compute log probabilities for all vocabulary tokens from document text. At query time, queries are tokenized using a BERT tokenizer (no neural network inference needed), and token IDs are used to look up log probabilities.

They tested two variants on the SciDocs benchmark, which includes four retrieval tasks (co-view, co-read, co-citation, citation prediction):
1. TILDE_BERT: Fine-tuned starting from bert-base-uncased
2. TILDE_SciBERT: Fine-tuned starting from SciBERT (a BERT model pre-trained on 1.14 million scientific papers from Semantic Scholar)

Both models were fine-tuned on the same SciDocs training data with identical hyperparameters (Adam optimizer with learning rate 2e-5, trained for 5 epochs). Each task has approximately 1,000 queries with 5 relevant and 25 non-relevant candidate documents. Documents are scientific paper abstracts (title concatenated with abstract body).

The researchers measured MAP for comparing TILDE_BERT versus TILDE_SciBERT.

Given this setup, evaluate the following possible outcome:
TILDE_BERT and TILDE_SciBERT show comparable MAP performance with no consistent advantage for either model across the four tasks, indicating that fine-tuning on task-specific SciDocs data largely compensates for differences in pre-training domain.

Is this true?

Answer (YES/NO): NO